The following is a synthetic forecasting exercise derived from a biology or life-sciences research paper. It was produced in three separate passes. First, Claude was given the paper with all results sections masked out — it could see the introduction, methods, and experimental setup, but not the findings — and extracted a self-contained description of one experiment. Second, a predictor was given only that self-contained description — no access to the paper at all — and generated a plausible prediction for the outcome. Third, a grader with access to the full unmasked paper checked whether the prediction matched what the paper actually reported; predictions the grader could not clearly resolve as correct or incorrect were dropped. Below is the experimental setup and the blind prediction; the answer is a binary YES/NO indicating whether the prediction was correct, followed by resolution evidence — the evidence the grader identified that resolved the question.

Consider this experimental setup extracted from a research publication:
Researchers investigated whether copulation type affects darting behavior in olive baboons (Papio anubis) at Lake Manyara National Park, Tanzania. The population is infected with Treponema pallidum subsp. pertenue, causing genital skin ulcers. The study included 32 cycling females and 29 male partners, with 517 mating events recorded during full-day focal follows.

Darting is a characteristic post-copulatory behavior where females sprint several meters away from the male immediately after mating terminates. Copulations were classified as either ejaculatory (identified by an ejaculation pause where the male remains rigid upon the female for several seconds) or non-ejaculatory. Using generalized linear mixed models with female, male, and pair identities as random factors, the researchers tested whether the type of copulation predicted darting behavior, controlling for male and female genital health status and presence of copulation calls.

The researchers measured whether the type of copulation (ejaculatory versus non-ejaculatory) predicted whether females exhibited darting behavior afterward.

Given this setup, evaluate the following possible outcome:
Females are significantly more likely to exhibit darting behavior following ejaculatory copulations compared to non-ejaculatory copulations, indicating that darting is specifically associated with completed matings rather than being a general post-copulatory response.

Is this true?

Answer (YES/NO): YES